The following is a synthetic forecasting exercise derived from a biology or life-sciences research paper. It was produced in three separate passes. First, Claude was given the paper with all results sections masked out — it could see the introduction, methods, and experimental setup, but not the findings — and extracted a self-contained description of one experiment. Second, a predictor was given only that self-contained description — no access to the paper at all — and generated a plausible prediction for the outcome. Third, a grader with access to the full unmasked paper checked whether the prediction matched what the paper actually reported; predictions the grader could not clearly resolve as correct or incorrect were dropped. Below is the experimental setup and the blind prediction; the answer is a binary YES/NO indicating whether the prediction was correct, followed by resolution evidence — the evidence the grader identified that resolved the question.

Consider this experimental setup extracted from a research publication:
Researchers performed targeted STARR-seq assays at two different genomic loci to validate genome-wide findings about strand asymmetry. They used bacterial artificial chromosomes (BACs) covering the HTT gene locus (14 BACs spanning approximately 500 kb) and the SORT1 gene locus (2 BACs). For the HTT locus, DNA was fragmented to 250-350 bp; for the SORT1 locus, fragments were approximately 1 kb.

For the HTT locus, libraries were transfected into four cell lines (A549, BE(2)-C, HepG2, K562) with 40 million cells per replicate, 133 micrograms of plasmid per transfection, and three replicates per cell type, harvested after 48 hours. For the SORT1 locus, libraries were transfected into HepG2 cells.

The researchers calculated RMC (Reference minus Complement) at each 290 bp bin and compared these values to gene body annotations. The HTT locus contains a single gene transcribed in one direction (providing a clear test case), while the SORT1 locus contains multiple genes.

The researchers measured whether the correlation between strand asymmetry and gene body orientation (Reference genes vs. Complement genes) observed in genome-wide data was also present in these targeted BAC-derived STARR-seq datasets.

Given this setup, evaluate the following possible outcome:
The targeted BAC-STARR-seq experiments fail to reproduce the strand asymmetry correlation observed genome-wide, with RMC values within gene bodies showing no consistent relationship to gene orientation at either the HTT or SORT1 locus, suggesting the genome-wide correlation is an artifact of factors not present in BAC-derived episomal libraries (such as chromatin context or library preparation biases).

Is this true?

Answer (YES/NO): NO